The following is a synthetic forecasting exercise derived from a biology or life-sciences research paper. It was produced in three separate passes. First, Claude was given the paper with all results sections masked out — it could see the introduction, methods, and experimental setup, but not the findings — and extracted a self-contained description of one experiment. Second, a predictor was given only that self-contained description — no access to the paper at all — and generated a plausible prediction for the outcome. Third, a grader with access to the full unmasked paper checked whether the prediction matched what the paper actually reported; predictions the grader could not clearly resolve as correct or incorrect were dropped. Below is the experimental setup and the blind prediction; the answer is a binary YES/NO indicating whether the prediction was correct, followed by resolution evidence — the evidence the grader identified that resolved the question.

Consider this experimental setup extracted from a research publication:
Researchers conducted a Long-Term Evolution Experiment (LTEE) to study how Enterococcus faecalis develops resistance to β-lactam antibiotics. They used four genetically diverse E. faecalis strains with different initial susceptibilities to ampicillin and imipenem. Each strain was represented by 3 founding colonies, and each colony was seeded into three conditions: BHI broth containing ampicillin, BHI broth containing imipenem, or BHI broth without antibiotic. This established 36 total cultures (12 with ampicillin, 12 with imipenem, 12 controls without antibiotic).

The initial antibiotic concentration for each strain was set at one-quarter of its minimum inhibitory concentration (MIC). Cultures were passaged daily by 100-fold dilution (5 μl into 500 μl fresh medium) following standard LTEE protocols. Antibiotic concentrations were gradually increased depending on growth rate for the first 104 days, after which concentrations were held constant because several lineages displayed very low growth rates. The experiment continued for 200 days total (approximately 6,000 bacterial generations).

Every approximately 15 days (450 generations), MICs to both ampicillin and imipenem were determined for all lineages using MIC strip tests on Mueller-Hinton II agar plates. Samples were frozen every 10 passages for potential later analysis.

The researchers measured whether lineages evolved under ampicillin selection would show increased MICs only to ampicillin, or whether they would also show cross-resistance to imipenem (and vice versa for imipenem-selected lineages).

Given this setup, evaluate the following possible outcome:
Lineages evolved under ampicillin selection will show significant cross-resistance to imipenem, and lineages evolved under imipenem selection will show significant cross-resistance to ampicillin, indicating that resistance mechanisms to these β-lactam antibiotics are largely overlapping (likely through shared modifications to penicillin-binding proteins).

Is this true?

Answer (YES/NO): YES